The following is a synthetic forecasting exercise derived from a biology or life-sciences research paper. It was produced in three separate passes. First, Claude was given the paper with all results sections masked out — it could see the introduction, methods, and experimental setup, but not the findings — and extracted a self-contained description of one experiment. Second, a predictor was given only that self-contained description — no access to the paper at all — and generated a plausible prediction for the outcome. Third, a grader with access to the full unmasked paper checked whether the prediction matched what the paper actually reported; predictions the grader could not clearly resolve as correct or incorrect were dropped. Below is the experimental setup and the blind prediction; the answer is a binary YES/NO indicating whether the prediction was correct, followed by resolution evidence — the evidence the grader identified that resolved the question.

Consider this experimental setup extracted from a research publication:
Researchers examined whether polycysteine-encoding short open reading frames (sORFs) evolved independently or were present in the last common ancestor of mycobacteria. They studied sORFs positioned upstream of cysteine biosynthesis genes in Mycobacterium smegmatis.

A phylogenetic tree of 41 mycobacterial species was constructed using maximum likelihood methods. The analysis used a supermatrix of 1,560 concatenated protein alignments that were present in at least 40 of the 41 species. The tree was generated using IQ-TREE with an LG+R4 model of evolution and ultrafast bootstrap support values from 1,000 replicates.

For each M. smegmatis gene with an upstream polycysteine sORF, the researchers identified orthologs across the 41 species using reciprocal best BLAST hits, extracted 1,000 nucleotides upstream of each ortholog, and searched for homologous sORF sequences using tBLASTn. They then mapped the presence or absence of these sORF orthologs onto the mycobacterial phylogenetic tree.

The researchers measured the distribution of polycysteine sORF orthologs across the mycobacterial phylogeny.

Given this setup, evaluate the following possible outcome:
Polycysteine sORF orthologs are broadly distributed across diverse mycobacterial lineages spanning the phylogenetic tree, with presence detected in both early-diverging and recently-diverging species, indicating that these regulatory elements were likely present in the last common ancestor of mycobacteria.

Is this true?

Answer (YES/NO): NO